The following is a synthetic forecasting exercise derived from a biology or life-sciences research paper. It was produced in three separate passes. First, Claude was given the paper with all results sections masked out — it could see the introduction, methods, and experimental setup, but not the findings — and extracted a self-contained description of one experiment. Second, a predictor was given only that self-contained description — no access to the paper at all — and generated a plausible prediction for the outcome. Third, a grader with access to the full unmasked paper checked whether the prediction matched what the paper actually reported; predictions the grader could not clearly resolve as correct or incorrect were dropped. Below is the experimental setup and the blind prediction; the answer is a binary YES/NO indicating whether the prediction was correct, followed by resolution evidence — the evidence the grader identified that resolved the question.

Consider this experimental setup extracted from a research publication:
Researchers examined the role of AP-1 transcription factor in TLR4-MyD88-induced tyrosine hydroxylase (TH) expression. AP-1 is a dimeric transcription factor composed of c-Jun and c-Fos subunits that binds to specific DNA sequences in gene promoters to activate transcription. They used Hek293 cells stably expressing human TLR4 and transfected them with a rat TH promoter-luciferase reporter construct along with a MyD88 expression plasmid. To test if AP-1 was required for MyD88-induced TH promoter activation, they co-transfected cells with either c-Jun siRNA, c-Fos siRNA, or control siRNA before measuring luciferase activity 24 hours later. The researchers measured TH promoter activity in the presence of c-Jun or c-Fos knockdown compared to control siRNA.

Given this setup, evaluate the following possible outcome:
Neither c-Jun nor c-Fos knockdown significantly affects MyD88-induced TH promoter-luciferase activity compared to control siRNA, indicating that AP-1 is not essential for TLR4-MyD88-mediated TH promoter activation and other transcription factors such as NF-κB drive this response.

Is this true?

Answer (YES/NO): NO